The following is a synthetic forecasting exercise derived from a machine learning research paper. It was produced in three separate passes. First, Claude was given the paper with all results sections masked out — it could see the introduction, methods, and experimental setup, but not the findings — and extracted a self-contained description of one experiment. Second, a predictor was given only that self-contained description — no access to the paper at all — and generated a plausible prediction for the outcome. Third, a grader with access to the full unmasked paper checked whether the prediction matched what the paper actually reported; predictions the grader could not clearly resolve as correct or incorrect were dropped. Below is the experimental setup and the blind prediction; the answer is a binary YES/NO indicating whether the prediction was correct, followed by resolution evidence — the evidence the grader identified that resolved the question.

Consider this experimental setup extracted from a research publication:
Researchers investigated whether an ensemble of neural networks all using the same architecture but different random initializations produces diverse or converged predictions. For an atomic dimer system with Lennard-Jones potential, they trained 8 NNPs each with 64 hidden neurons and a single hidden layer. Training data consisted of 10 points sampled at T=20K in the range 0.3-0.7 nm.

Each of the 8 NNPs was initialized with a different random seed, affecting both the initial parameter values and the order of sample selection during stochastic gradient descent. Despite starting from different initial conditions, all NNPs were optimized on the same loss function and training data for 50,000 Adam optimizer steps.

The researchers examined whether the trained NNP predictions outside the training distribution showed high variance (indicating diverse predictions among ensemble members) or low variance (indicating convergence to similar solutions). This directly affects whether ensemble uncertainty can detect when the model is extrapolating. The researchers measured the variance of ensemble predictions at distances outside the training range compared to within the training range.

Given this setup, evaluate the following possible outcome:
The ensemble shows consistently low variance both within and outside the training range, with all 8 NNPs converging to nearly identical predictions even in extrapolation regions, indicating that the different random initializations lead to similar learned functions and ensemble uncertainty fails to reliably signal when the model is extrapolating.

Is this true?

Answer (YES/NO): YES